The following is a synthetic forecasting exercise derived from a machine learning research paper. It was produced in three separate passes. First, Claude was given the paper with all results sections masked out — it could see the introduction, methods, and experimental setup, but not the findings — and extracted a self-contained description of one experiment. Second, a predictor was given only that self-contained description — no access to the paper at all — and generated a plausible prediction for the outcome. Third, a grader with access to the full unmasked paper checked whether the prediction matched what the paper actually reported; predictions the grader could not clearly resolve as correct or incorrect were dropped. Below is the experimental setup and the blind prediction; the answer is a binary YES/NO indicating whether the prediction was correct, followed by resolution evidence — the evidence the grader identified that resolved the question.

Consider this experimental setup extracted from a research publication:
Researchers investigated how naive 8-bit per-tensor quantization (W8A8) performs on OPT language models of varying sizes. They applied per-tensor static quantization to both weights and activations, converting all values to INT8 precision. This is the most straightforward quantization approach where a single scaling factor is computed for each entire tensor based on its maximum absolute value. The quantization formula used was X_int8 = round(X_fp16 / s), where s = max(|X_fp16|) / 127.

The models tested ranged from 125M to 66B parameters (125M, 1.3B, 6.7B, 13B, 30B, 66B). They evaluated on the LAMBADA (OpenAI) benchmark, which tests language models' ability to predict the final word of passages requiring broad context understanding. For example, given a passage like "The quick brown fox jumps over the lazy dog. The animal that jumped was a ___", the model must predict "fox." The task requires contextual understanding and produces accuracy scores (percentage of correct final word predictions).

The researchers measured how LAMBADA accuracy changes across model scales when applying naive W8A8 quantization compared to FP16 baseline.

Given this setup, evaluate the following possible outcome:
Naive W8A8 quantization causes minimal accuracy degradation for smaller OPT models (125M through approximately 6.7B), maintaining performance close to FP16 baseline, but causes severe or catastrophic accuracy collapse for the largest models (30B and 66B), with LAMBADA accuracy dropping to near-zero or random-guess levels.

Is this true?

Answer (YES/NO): NO